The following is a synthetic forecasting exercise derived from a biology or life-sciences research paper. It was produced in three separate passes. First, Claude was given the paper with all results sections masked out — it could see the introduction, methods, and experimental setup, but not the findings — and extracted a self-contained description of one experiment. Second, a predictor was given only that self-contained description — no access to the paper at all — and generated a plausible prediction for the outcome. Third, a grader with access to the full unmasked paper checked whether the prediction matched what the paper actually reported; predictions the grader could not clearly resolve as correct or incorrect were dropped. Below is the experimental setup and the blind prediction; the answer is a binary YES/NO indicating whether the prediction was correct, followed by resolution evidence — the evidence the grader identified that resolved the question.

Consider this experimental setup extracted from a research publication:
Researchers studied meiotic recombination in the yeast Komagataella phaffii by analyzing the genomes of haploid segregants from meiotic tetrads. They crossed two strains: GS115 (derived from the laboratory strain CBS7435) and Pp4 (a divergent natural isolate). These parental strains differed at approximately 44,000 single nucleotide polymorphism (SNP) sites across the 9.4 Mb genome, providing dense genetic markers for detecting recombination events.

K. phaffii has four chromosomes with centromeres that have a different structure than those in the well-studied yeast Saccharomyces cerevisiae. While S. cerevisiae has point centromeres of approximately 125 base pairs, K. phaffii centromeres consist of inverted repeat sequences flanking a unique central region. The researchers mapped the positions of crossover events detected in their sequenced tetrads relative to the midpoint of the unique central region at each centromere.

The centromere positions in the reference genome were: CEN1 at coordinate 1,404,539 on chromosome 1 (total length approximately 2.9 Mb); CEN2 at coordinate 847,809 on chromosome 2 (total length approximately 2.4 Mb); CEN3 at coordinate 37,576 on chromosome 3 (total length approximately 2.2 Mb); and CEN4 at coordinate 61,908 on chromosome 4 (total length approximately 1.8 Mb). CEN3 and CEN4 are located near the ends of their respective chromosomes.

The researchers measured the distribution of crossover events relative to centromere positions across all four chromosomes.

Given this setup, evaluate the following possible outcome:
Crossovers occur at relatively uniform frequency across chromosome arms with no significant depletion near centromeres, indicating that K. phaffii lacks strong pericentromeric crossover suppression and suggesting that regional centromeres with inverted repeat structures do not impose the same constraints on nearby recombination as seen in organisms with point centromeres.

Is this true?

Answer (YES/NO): NO